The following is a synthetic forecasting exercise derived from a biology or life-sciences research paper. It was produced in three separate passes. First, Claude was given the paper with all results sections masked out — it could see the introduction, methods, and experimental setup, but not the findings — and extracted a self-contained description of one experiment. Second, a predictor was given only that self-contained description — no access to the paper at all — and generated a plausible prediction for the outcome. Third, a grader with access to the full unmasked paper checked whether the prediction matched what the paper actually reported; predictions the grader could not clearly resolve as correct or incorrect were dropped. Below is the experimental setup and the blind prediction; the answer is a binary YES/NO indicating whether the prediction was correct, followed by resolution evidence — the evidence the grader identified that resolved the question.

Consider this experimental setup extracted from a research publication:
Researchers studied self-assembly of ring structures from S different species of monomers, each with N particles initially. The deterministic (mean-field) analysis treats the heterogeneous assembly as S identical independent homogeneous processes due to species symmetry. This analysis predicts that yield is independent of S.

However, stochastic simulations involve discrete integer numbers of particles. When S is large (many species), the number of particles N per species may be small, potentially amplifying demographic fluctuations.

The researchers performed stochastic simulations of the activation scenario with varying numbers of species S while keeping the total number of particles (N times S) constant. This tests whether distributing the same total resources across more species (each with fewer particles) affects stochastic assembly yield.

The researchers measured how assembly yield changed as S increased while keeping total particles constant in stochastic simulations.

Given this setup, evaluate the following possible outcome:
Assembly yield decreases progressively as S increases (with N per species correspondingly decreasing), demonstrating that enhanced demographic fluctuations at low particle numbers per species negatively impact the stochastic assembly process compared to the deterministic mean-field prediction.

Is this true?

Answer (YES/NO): YES